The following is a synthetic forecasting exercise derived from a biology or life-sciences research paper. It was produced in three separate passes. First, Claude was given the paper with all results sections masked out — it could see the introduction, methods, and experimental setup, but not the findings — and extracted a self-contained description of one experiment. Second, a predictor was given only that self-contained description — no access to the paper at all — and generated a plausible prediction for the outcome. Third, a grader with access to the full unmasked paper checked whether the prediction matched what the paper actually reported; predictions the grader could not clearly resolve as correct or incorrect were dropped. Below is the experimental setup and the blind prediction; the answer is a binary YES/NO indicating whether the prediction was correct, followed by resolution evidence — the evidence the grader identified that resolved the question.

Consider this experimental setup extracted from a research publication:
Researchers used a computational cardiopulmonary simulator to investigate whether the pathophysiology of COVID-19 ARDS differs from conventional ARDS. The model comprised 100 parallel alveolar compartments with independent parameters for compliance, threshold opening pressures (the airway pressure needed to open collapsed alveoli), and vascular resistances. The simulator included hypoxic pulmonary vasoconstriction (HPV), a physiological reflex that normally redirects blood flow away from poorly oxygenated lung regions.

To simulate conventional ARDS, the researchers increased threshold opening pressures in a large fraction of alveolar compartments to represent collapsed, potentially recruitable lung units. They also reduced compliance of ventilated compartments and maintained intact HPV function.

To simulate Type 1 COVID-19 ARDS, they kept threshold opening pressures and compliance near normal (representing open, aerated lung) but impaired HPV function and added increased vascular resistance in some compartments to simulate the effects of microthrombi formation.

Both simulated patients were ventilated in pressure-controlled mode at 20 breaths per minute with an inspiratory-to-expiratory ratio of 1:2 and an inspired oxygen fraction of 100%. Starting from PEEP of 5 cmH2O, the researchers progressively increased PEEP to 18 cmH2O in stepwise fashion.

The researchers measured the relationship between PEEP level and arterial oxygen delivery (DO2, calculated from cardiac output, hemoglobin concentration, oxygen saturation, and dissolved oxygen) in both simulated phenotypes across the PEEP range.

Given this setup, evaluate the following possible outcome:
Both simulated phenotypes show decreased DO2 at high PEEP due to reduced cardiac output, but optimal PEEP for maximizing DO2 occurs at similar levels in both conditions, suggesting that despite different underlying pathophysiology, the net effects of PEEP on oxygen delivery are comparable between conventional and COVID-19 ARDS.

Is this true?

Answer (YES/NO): NO